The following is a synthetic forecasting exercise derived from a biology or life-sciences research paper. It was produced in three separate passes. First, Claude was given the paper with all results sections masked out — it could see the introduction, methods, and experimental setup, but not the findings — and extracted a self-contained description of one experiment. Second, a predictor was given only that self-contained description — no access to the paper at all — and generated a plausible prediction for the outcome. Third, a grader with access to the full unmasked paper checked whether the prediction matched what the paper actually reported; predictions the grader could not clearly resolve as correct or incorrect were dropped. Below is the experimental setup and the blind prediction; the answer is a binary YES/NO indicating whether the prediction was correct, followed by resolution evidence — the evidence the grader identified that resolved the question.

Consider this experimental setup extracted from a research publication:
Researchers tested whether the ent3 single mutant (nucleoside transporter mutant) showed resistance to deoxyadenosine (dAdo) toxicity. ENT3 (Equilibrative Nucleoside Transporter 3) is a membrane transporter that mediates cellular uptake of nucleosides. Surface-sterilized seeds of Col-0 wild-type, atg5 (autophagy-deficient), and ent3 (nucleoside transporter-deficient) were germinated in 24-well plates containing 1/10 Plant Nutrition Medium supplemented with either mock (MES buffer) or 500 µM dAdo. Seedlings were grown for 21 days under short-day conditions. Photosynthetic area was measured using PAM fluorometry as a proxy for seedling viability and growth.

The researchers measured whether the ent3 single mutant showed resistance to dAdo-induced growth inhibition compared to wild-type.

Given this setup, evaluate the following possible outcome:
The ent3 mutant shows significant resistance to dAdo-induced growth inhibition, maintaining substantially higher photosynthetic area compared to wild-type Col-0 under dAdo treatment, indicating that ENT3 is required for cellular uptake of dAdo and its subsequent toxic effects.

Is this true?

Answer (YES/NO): YES